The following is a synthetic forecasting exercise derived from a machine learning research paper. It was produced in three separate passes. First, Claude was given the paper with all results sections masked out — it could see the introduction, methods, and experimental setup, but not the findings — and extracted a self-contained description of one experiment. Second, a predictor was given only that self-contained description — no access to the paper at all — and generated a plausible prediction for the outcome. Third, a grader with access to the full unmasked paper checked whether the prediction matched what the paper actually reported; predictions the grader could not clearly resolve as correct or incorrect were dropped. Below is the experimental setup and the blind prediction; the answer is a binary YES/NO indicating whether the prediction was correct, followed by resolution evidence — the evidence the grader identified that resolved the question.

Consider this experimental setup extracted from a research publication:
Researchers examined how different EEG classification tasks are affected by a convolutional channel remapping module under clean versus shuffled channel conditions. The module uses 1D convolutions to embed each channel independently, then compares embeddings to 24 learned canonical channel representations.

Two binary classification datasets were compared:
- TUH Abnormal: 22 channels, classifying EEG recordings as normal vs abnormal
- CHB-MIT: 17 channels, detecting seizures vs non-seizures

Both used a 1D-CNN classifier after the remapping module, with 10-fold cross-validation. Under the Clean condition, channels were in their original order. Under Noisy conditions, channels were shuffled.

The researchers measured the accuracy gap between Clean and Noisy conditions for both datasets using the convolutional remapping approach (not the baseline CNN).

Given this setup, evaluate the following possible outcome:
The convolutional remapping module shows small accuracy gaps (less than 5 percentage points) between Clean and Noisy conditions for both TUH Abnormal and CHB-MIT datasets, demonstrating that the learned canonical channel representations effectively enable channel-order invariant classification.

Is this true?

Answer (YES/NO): NO